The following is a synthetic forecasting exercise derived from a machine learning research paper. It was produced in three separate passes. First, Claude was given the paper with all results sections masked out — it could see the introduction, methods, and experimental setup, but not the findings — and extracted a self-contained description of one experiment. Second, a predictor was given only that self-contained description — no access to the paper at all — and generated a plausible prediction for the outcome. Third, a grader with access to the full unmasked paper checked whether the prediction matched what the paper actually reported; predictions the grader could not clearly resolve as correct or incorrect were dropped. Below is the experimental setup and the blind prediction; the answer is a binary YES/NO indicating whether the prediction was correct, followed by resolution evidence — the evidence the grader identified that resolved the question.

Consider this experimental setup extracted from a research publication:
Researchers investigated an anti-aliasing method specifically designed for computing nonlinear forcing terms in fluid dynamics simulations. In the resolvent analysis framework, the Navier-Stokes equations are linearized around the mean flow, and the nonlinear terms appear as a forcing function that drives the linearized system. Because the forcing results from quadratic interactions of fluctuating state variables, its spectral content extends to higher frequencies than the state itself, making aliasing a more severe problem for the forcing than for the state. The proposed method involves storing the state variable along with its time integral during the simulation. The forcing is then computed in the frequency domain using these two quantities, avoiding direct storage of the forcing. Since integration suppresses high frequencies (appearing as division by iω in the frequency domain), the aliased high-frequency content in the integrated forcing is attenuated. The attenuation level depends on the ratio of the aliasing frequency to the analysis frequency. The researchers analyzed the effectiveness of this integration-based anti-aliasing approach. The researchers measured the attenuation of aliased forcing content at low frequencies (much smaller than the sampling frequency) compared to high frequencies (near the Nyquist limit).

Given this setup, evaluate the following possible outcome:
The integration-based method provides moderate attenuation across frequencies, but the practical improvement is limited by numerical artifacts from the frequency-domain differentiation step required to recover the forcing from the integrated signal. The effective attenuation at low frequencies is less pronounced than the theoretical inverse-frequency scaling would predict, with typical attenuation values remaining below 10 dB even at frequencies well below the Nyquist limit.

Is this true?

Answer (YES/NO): NO